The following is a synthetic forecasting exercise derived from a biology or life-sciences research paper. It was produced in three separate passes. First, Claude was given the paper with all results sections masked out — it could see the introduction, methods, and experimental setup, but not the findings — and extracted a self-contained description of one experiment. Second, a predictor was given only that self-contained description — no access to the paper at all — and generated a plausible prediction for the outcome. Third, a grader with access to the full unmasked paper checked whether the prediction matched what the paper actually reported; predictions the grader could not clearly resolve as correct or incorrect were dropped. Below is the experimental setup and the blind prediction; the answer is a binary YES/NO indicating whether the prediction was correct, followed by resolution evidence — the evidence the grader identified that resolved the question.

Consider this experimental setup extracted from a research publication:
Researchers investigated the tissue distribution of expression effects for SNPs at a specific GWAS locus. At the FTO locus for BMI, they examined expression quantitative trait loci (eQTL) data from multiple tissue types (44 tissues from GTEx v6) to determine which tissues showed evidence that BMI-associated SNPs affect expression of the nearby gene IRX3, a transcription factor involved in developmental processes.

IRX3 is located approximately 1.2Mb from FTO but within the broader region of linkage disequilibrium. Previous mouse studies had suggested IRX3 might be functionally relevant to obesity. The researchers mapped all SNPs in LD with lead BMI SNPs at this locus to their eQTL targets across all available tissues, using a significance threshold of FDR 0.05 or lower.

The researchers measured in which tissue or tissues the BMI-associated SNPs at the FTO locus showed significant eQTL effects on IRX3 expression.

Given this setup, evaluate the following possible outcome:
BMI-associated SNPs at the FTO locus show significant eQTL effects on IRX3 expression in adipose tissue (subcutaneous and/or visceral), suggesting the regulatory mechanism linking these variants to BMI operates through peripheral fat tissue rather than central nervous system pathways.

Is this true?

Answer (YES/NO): NO